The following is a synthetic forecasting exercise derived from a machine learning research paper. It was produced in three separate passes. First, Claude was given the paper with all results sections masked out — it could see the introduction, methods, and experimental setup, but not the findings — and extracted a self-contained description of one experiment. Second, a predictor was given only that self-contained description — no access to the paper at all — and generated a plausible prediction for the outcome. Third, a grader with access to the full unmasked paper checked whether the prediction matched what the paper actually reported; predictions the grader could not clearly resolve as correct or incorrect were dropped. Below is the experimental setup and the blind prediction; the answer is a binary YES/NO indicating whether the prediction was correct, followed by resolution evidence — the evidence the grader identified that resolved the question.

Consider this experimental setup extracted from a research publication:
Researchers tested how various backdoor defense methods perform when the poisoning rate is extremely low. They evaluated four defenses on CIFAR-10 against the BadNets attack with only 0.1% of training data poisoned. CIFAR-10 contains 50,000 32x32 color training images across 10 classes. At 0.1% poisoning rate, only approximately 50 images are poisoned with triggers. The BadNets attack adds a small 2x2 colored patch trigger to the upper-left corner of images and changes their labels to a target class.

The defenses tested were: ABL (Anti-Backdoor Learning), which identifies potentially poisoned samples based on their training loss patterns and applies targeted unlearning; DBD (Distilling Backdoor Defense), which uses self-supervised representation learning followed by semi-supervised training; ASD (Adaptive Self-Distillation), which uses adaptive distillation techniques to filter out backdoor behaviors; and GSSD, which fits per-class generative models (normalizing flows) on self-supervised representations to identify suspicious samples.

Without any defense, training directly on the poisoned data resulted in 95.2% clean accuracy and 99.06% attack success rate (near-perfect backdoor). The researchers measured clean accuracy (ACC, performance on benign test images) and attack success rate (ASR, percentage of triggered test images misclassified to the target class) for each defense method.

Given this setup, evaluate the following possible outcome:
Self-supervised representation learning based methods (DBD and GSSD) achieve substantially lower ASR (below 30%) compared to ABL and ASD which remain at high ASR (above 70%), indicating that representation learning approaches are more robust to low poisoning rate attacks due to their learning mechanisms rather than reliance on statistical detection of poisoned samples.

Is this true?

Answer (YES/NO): NO